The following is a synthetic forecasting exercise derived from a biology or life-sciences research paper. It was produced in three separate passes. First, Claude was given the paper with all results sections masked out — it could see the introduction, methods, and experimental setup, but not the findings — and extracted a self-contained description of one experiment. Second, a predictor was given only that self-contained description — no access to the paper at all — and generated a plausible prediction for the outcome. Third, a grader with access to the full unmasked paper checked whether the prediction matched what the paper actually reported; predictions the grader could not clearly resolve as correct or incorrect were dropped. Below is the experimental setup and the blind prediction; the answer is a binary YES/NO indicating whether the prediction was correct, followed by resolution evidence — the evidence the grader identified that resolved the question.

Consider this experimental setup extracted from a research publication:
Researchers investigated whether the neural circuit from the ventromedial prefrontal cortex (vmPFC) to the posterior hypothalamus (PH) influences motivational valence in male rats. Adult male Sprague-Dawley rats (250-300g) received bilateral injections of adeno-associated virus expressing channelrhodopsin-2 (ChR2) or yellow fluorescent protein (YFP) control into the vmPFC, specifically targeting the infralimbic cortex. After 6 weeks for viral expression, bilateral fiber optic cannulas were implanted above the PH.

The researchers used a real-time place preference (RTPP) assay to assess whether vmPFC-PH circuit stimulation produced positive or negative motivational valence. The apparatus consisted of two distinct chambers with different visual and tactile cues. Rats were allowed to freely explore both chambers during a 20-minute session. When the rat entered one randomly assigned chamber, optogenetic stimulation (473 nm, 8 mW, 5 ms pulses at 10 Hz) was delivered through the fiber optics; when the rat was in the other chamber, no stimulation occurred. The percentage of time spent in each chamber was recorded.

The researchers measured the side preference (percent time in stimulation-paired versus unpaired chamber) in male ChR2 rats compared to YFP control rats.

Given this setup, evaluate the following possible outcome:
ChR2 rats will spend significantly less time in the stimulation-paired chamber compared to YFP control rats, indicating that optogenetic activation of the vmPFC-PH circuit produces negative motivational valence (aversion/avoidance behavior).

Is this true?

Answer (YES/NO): NO